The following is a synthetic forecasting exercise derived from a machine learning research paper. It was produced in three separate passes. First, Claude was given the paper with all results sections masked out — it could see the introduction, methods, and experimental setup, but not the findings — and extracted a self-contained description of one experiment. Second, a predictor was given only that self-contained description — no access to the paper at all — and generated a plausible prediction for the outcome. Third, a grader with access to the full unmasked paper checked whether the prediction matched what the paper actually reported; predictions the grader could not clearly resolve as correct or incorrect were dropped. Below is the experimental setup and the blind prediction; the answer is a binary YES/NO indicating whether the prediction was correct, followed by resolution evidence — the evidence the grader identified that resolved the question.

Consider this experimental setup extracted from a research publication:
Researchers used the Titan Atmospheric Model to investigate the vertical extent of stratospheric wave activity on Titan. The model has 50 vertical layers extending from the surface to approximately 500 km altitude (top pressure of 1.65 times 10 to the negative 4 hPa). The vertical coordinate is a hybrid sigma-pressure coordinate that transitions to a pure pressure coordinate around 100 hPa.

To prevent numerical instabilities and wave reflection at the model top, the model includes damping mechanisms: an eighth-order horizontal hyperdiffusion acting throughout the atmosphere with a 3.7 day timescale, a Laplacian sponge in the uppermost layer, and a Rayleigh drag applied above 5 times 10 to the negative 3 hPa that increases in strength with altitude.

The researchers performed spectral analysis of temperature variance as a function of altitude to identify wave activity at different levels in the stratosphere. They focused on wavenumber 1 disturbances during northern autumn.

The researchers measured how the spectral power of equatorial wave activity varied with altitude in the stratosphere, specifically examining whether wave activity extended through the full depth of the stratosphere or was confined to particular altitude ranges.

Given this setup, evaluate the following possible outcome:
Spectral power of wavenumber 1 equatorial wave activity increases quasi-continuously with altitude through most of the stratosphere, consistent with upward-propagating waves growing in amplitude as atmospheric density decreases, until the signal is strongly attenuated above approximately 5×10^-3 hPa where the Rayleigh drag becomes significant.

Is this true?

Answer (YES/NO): NO